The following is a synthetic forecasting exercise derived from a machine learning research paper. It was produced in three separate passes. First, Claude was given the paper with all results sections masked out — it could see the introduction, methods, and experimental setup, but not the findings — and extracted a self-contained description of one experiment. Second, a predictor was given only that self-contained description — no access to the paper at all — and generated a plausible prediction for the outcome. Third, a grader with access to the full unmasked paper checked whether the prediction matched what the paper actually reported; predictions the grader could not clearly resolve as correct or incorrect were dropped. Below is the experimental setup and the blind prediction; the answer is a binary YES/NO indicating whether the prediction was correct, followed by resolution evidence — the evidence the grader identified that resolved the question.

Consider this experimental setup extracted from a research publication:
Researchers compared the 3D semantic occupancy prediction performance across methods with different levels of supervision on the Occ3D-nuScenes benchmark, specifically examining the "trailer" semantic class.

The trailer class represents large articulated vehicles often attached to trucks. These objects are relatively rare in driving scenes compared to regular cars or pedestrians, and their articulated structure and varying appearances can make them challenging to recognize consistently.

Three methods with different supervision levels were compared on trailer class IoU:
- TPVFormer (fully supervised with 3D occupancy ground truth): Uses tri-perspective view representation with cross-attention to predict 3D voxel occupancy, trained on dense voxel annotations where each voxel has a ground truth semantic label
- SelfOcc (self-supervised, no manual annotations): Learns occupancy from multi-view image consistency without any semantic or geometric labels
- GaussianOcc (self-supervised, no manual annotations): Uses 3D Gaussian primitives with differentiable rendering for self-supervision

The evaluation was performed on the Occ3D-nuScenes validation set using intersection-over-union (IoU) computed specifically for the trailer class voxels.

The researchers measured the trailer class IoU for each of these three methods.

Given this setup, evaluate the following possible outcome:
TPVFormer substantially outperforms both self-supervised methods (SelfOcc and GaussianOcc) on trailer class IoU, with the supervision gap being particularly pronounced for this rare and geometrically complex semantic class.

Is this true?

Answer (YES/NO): YES